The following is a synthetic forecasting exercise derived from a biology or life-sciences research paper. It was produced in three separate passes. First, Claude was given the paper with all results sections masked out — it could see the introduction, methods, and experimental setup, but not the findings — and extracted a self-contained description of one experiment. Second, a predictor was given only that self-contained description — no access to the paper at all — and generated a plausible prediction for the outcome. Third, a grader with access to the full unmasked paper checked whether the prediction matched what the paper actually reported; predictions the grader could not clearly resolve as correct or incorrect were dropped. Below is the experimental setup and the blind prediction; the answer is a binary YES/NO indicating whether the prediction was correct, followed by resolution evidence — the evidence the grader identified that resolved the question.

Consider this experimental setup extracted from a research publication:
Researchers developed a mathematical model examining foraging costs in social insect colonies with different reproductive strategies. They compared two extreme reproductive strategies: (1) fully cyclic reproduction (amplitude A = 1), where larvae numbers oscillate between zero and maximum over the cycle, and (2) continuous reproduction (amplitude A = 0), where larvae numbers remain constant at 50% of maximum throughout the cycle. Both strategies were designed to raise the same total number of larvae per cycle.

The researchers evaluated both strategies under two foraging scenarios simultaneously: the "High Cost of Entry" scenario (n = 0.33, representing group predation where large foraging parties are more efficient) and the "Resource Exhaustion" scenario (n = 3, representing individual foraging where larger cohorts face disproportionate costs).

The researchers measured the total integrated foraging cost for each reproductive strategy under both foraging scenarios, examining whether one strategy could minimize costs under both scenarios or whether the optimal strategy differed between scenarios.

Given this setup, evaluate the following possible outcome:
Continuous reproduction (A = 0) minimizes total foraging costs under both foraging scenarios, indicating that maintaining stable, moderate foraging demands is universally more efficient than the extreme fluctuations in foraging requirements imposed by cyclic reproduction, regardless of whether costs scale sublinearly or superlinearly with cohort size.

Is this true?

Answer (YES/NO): NO